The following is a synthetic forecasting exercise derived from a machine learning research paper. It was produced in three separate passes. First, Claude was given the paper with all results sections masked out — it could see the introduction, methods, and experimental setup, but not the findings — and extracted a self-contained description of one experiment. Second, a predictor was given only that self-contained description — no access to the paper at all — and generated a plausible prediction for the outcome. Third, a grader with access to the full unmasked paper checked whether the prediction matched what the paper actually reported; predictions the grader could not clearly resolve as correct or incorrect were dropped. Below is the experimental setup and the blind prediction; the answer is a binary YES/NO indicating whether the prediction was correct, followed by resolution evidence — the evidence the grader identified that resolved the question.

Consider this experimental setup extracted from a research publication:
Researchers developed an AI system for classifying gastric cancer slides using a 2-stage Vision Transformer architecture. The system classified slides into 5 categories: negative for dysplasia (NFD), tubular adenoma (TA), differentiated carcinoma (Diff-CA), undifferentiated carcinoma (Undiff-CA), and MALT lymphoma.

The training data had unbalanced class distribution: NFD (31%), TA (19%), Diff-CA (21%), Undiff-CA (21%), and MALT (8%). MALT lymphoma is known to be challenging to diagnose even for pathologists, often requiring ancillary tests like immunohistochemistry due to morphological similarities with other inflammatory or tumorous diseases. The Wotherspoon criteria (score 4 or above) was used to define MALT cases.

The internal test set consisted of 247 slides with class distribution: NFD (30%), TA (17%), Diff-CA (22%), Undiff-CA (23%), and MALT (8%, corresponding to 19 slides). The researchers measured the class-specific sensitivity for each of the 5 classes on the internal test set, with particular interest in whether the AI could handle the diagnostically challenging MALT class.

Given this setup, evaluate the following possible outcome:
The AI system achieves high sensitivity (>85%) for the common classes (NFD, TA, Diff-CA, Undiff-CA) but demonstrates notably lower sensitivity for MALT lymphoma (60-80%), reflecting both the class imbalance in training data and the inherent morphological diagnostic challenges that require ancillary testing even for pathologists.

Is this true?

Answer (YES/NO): NO